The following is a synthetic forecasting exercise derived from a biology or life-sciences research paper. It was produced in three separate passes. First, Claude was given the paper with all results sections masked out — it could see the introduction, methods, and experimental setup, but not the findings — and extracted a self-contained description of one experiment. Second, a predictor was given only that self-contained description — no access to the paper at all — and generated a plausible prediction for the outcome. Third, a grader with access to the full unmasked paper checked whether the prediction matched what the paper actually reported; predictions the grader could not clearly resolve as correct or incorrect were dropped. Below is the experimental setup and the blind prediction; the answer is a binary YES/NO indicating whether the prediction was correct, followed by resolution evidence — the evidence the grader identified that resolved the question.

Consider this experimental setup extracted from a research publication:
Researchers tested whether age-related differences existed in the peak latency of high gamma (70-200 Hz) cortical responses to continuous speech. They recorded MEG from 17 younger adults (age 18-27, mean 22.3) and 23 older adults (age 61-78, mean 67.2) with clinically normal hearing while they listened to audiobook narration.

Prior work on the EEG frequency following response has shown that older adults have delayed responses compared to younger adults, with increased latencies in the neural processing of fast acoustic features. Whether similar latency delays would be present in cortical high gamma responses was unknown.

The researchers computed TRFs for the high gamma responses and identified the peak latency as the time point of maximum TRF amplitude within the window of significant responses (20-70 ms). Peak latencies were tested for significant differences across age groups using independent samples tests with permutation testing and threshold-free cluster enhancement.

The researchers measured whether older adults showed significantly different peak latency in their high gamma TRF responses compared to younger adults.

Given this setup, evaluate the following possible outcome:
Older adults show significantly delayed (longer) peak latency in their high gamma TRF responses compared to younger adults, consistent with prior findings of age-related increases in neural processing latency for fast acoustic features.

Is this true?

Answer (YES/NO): NO